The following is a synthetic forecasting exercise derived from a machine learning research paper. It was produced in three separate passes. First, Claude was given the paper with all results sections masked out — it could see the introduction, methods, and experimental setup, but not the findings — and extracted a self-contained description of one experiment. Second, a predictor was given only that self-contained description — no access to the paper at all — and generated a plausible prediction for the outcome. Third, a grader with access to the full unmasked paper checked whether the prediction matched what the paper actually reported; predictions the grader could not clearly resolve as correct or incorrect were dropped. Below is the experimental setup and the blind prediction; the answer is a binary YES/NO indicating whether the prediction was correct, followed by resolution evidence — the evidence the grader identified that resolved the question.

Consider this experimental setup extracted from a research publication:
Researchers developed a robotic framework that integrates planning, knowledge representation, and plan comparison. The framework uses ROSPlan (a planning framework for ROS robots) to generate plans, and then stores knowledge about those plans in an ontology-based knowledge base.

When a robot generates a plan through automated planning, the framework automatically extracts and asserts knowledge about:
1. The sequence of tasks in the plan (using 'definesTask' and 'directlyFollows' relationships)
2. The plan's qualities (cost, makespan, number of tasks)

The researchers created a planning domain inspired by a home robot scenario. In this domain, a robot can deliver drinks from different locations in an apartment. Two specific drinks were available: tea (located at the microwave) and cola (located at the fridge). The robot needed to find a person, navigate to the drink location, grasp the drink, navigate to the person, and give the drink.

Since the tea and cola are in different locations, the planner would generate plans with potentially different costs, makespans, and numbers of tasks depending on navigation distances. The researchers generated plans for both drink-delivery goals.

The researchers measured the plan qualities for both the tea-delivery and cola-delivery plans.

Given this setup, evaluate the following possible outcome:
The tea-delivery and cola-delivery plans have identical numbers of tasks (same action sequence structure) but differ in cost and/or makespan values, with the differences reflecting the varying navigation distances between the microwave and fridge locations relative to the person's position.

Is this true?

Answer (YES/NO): NO